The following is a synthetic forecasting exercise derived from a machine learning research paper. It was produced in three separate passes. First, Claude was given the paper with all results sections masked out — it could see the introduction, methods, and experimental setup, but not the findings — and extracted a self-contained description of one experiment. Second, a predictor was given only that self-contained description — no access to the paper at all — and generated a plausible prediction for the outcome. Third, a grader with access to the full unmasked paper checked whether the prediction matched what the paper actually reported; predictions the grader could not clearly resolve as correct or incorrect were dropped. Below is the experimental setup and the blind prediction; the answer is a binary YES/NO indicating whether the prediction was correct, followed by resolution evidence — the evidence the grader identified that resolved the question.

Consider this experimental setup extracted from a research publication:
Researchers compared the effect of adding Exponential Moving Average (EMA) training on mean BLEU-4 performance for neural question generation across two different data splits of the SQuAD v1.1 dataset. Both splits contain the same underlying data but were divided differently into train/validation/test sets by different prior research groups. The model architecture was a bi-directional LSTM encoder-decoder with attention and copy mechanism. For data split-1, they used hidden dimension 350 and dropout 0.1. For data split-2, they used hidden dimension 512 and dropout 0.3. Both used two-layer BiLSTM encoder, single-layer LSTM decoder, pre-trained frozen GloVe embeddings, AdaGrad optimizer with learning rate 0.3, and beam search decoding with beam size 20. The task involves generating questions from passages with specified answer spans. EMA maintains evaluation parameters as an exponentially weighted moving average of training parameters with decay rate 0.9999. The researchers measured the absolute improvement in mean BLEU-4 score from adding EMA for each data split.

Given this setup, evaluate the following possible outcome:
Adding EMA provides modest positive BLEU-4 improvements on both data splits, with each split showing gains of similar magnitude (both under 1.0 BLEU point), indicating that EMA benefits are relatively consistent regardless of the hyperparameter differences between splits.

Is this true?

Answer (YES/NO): NO